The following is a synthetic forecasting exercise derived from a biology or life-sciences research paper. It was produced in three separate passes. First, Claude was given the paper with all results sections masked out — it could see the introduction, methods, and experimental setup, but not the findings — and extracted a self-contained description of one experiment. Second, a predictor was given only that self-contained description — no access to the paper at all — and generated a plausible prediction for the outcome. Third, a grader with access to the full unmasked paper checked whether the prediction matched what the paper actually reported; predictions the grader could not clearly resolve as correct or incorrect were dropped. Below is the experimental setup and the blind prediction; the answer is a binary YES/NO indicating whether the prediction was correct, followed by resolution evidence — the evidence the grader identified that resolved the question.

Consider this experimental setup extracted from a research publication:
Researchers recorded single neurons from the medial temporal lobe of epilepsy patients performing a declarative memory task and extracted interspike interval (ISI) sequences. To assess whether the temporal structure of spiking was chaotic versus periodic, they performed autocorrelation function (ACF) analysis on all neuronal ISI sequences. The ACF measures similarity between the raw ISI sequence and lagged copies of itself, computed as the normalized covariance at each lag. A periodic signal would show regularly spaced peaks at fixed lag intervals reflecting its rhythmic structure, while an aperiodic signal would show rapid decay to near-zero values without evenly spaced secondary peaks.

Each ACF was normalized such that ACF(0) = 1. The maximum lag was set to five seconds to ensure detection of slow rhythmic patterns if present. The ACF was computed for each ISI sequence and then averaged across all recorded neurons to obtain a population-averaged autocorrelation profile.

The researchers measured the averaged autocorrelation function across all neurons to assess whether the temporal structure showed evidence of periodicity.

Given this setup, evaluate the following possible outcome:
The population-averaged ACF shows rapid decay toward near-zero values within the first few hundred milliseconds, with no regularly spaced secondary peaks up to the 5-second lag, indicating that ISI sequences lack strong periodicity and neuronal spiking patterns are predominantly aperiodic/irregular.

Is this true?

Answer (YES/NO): YES